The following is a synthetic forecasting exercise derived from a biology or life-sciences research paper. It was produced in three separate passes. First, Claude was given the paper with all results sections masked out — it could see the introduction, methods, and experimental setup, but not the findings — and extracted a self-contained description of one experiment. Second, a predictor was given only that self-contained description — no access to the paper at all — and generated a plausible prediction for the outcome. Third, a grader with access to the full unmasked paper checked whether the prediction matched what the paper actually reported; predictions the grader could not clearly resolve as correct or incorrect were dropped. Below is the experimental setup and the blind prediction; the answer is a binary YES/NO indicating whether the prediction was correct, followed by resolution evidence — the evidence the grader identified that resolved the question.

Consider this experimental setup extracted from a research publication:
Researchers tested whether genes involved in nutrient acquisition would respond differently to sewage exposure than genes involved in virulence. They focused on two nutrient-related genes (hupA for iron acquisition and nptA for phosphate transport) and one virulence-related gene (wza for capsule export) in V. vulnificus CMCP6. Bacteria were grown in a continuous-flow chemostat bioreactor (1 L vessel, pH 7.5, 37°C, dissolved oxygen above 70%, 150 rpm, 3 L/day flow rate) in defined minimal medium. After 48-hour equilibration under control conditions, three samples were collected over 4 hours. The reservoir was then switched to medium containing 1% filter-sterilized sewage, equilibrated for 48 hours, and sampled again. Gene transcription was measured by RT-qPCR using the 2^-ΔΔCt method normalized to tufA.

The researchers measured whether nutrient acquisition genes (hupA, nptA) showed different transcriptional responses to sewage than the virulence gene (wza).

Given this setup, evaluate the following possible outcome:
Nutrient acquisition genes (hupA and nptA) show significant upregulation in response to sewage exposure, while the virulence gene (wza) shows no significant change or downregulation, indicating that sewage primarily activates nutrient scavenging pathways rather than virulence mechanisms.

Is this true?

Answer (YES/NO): NO